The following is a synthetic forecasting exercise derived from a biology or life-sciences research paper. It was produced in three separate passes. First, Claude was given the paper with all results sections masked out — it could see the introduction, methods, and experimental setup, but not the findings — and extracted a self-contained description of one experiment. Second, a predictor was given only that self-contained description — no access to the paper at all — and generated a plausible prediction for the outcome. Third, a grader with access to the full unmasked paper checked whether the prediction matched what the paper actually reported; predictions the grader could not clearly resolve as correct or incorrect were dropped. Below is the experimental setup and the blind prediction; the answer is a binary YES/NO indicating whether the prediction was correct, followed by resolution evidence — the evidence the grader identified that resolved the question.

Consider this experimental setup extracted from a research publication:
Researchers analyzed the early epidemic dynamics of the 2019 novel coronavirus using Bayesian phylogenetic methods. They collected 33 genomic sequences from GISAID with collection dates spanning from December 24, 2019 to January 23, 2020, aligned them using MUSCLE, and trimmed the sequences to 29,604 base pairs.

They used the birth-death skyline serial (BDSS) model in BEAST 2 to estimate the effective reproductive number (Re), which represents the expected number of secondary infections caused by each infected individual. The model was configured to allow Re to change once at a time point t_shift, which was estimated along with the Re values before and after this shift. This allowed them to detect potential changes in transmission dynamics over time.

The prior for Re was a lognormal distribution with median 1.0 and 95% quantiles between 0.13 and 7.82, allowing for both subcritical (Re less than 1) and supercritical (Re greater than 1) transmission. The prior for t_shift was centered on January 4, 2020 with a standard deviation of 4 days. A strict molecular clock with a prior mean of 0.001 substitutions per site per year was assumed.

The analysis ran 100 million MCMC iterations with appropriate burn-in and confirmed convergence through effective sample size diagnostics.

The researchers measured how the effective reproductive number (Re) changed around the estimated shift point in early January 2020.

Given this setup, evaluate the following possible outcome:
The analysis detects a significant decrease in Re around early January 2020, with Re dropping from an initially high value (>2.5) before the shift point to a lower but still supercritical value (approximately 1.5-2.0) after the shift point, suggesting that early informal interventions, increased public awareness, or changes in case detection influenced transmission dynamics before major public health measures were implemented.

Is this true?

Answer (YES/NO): NO